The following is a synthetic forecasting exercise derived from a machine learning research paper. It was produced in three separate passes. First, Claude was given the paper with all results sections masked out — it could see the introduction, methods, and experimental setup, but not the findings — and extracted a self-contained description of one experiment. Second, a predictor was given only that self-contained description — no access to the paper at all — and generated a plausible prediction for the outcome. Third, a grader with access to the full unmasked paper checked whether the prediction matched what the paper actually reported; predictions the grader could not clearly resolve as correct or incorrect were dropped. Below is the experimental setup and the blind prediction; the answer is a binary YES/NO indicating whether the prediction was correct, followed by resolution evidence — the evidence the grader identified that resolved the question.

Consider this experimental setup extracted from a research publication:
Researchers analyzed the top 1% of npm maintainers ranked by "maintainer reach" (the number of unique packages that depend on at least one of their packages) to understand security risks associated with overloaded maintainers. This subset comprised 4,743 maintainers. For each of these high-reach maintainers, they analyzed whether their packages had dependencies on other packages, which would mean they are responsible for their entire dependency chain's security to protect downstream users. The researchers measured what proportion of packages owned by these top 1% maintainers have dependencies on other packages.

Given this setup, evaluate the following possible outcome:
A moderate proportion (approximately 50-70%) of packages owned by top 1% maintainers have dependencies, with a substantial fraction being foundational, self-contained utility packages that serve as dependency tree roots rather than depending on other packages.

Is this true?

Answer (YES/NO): NO